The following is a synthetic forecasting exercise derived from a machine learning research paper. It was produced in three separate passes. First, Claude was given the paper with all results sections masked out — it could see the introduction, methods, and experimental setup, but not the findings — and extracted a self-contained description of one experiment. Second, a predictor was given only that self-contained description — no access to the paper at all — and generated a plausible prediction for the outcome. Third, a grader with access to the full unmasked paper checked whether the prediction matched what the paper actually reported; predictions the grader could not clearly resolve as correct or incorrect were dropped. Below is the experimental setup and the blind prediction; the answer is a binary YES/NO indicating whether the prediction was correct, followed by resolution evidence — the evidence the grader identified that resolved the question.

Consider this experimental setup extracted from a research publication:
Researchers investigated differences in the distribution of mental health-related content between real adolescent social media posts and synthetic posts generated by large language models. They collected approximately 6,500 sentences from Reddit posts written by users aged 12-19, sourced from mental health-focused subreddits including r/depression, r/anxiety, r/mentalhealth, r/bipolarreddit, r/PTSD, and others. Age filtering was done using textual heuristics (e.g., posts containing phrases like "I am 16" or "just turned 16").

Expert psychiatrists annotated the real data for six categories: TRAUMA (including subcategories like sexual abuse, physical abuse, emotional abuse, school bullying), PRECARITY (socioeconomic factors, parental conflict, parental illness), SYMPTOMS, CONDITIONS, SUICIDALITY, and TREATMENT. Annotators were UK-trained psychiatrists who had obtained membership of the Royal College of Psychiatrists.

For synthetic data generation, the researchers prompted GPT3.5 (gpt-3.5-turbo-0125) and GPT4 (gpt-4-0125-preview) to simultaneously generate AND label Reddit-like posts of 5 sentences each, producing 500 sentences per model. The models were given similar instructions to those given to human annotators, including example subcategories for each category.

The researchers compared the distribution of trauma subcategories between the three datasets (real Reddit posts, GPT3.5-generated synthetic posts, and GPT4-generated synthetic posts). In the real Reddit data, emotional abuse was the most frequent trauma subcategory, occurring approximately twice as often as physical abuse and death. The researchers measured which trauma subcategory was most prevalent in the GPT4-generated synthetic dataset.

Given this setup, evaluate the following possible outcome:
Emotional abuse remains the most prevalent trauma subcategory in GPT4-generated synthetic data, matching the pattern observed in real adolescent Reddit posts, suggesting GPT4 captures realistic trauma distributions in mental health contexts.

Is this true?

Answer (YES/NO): NO